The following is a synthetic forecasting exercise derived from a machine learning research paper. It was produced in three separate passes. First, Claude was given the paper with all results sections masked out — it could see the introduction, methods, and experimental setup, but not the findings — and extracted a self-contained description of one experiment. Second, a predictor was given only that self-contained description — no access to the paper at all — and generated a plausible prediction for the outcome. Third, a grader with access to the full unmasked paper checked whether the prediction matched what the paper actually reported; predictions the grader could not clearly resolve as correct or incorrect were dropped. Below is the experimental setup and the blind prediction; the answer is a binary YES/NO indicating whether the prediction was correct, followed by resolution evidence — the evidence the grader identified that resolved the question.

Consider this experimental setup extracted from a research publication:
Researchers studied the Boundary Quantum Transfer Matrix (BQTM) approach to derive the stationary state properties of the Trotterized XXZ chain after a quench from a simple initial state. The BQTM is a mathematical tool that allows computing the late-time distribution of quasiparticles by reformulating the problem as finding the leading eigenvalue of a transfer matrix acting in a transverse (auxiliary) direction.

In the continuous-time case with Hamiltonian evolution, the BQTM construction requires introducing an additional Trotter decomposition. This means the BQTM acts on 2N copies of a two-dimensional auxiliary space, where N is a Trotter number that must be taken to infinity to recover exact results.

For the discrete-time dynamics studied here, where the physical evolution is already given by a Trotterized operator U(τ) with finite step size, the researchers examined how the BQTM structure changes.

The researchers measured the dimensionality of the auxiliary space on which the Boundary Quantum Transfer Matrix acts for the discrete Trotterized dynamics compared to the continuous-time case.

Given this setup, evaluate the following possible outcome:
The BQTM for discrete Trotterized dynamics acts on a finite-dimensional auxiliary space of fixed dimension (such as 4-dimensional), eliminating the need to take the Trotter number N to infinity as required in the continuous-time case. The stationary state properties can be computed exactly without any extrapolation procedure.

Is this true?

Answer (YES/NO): YES